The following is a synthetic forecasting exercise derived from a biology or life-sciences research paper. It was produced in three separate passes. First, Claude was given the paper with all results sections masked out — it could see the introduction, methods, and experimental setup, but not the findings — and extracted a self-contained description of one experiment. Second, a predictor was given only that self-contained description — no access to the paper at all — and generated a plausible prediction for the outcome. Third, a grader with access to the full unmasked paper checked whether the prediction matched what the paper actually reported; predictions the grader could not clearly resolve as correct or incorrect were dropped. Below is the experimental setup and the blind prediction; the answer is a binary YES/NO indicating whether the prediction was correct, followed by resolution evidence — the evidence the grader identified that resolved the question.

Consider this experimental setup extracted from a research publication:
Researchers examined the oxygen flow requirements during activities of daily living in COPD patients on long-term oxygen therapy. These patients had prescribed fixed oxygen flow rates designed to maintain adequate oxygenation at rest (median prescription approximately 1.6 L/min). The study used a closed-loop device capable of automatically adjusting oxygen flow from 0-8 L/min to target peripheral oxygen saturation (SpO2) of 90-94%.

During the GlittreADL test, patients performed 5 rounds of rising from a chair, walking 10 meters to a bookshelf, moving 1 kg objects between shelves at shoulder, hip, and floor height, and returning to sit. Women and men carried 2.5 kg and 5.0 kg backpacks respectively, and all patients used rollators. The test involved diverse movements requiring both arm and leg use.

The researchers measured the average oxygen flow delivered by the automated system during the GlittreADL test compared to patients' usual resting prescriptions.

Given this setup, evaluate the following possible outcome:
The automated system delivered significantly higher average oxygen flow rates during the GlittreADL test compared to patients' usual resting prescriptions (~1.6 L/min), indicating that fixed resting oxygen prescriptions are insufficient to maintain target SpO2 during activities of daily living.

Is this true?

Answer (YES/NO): YES